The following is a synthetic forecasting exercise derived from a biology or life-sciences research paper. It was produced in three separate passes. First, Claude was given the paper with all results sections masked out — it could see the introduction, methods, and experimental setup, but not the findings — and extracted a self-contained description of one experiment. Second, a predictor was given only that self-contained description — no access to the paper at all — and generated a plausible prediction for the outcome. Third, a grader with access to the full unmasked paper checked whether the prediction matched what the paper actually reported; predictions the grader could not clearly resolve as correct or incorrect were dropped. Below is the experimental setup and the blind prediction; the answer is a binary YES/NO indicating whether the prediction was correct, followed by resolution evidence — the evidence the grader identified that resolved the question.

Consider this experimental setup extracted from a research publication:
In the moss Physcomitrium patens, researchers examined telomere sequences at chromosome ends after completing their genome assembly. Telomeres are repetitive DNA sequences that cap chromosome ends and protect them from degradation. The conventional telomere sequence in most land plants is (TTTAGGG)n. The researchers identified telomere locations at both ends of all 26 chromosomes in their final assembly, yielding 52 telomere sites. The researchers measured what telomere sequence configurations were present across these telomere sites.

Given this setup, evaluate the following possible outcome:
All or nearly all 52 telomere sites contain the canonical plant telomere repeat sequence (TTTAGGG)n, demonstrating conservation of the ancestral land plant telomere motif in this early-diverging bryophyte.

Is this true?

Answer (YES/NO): NO